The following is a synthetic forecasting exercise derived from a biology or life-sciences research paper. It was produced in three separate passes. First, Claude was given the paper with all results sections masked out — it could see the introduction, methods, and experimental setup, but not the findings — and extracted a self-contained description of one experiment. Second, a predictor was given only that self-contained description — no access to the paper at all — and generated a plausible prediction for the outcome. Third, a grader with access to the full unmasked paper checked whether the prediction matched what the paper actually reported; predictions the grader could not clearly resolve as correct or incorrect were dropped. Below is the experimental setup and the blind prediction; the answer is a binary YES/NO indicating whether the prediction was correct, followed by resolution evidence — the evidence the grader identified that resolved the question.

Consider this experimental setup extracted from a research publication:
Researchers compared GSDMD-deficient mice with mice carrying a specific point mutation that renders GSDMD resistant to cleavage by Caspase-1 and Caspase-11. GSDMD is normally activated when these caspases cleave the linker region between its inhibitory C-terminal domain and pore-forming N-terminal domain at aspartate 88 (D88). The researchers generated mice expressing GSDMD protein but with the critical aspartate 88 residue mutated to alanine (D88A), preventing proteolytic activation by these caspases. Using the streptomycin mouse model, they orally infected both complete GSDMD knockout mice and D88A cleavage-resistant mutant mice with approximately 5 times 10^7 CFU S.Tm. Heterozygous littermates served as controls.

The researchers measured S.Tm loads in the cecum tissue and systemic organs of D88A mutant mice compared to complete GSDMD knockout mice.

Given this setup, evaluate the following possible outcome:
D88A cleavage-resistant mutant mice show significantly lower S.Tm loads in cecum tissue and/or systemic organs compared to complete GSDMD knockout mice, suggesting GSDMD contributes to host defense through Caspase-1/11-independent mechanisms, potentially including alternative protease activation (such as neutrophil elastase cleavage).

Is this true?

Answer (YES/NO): NO